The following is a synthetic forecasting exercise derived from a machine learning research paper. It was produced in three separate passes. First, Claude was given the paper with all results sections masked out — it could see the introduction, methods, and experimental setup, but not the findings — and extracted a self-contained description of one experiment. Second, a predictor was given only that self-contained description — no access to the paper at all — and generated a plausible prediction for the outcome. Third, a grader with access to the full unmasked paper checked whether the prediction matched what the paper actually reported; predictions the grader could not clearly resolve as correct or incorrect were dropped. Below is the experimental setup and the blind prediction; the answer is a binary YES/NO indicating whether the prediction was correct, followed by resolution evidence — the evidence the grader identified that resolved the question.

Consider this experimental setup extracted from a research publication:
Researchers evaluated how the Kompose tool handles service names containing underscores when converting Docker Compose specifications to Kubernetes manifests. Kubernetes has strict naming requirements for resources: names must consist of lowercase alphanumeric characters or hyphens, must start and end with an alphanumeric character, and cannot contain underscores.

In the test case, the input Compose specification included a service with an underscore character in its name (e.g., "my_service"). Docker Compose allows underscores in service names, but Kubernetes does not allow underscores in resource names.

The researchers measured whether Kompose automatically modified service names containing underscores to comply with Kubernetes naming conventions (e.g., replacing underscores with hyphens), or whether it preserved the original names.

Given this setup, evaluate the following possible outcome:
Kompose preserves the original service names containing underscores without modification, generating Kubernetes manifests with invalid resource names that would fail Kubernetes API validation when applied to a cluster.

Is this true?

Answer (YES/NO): YES